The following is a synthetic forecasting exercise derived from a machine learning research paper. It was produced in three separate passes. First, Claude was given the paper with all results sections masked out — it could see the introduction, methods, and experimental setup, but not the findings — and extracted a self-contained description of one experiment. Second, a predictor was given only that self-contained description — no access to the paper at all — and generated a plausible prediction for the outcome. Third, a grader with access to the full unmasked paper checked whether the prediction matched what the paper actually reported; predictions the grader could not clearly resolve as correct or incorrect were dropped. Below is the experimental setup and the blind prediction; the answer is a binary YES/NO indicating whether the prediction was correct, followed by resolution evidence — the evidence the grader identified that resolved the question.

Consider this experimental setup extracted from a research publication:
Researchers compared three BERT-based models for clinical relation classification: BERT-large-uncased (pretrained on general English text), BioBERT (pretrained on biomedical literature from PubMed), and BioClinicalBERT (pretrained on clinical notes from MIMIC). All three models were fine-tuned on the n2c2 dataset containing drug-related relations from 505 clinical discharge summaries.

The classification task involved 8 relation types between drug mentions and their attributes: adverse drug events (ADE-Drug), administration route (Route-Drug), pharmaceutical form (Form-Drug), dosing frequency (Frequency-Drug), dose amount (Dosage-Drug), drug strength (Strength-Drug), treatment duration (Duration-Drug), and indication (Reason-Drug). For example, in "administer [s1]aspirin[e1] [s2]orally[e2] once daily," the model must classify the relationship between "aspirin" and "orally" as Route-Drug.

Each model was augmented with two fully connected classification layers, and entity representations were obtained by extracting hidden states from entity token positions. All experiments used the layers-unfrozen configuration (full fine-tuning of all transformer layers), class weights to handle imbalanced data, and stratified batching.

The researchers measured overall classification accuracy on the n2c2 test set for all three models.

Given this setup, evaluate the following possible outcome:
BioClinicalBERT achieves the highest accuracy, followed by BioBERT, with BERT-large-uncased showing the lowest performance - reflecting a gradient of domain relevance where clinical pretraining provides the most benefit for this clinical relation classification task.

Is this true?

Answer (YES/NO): NO